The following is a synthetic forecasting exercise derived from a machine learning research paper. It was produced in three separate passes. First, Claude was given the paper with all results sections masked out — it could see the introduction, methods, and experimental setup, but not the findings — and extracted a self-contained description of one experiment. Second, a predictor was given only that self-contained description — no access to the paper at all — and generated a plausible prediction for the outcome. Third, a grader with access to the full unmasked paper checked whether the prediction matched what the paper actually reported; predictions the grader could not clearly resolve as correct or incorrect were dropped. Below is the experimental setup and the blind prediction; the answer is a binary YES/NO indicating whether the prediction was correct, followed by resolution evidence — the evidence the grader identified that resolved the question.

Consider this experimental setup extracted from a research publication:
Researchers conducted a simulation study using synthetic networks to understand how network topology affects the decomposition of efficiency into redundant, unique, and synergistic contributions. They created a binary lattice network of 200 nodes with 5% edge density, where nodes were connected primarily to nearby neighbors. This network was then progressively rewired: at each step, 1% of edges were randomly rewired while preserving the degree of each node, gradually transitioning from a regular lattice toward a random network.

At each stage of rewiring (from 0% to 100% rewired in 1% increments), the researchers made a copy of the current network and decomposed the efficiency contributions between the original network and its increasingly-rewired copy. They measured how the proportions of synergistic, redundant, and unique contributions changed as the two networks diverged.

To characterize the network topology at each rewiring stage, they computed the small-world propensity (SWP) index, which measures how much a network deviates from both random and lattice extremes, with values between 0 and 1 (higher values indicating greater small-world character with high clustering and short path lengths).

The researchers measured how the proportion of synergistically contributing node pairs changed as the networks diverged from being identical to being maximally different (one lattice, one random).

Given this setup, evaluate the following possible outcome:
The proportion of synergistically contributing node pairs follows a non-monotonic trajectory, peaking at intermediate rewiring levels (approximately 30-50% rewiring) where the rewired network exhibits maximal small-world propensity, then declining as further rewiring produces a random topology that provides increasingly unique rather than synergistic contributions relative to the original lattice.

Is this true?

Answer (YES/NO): NO